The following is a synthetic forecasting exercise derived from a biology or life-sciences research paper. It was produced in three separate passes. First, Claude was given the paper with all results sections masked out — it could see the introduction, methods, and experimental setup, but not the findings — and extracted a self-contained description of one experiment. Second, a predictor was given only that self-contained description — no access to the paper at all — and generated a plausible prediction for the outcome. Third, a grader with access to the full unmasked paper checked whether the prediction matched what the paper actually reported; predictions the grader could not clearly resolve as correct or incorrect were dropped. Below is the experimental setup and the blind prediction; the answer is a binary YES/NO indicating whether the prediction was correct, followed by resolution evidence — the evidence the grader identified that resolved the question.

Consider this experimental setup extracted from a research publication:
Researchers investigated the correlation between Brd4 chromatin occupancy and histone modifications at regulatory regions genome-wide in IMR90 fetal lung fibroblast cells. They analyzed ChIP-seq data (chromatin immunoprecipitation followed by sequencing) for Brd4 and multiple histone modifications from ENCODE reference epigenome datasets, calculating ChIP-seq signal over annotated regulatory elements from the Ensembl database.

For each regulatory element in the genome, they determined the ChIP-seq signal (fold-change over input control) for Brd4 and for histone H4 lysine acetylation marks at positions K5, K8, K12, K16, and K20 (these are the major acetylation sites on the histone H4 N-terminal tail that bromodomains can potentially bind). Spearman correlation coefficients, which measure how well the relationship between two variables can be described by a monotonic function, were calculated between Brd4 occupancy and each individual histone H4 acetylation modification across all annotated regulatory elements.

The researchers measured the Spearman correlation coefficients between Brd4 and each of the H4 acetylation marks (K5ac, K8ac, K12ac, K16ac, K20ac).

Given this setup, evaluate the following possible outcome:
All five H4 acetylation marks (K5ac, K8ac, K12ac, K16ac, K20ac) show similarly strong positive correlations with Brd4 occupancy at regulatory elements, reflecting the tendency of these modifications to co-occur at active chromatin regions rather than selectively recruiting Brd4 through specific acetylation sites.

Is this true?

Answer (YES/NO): NO